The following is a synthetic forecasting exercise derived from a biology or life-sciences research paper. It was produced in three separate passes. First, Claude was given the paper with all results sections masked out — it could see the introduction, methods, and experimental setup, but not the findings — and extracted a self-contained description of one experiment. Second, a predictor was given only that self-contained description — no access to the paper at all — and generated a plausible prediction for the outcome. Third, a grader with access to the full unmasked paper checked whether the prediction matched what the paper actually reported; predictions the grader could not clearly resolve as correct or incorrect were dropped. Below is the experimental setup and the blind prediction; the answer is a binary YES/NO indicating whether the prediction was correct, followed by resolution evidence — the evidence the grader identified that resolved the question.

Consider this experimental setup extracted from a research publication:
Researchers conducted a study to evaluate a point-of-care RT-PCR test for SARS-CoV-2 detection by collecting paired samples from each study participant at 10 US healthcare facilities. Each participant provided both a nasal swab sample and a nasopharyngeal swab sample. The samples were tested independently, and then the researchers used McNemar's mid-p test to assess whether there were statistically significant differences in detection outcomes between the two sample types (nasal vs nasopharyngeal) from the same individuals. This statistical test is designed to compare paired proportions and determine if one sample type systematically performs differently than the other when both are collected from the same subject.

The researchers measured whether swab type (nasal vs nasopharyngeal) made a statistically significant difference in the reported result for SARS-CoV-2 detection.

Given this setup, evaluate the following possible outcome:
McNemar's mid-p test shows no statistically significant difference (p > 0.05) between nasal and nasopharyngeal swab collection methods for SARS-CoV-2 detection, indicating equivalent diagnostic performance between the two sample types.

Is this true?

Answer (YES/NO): YES